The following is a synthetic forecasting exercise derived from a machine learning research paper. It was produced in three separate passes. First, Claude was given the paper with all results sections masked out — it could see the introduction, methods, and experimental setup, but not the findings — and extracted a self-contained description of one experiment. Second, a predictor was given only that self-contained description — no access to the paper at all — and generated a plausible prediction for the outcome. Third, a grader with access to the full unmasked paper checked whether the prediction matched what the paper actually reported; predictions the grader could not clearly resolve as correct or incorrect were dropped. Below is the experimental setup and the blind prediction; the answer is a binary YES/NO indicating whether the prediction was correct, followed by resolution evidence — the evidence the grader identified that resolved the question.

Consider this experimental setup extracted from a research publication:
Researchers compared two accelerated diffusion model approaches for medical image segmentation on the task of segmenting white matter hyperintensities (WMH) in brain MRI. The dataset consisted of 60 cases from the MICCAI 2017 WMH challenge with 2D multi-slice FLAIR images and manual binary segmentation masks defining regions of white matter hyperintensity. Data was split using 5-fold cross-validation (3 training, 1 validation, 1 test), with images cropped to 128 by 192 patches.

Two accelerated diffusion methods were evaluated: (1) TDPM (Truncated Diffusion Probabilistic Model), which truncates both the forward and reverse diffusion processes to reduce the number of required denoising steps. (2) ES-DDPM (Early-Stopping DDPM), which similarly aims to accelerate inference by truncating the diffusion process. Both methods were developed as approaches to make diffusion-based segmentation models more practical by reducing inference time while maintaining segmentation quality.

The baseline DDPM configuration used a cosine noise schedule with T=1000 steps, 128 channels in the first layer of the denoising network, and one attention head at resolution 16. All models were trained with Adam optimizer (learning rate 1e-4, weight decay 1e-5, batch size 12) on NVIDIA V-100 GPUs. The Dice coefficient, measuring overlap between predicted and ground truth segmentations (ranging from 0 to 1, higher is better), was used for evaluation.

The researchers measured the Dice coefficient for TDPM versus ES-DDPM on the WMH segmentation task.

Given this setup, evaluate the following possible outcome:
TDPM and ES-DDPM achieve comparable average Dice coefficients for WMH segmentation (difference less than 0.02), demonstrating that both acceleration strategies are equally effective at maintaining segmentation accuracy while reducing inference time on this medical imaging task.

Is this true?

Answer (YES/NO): YES